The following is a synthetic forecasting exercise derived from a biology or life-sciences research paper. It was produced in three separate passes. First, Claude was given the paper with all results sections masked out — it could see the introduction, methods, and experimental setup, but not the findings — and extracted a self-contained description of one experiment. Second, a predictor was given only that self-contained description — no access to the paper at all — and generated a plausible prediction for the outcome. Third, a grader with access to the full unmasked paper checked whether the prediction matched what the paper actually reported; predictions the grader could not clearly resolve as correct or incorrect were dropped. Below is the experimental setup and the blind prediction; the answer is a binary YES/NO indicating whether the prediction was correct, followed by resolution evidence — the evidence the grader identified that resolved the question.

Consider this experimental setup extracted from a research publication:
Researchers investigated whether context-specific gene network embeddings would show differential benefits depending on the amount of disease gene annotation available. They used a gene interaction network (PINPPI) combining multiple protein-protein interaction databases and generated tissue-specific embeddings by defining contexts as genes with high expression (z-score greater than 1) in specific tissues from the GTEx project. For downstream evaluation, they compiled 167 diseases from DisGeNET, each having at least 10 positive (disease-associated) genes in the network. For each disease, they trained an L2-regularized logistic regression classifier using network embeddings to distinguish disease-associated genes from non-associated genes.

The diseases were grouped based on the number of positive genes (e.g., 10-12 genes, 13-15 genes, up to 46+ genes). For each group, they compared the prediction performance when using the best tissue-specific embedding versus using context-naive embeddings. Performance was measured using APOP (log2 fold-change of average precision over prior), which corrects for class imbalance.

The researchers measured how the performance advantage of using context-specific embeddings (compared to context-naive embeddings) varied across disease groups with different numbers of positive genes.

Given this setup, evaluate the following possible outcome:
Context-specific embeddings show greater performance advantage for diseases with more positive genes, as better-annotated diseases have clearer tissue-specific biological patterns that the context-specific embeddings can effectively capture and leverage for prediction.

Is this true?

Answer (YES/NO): NO